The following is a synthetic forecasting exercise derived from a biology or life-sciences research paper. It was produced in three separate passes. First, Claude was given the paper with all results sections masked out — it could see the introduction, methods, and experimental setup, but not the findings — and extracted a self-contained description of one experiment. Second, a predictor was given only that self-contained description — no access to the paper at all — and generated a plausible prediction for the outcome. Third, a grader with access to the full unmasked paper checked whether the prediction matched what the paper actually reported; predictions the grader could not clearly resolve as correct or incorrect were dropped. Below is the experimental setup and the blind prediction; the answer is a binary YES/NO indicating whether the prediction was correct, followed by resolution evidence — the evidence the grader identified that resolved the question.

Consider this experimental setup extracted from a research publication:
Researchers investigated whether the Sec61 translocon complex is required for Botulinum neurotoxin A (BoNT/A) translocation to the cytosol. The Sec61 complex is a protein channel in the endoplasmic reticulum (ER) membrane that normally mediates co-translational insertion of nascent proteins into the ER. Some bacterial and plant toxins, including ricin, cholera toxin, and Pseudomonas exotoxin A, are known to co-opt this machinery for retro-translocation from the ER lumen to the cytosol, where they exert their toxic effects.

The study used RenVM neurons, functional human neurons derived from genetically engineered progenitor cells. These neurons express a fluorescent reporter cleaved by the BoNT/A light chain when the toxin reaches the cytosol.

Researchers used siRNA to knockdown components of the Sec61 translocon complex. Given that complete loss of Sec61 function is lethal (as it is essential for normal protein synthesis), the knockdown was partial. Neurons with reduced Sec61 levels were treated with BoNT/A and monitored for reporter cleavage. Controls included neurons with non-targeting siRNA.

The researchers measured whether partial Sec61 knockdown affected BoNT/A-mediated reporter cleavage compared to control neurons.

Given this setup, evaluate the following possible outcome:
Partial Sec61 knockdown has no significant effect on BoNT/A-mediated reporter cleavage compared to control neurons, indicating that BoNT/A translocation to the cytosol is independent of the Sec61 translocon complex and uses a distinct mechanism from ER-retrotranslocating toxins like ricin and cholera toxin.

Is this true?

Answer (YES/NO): NO